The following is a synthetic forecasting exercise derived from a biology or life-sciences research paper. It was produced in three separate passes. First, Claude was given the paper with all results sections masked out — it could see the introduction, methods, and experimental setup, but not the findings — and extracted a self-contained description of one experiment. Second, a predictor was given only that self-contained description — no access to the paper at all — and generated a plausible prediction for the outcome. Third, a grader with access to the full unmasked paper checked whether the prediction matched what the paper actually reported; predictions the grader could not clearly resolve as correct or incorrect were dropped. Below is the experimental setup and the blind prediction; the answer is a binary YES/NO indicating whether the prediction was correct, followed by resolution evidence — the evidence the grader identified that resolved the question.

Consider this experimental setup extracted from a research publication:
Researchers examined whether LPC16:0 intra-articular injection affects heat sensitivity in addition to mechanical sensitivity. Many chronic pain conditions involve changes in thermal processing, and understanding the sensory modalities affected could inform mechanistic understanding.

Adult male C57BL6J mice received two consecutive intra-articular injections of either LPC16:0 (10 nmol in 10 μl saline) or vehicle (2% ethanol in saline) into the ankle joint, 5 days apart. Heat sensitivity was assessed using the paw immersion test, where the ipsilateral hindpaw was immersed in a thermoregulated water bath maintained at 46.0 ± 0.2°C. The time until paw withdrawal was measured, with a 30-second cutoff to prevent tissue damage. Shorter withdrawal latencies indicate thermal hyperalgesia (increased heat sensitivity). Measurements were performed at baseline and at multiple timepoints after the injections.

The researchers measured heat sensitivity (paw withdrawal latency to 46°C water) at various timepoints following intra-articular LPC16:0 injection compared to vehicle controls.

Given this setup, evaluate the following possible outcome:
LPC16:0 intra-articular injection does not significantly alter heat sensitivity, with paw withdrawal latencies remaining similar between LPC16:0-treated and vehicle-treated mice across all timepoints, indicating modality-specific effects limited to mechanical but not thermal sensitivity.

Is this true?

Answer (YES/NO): NO